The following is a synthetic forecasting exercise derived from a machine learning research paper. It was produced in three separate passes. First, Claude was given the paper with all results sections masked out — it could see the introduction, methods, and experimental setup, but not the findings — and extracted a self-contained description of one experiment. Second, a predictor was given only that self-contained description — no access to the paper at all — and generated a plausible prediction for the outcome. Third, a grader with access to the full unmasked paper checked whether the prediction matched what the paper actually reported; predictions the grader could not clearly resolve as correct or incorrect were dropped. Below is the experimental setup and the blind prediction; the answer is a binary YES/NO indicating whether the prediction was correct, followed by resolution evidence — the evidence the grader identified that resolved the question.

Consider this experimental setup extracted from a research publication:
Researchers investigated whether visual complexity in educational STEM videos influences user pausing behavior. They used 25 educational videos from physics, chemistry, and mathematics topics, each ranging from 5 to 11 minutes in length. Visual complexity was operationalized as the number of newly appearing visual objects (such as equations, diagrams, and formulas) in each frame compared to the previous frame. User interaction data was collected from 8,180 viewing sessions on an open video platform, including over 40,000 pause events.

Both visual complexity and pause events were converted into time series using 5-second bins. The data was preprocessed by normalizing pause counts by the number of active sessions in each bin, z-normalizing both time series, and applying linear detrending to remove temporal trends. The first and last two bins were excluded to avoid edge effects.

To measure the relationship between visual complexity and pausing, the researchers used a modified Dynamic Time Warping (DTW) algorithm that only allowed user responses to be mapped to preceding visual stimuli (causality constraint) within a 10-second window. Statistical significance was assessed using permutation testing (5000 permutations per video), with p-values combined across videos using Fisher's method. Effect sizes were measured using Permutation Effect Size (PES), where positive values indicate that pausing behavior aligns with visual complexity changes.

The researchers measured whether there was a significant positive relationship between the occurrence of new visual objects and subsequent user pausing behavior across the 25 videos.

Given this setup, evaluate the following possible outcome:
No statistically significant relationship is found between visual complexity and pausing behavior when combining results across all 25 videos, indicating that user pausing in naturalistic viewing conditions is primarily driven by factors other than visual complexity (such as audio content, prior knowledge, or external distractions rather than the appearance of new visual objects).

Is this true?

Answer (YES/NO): NO